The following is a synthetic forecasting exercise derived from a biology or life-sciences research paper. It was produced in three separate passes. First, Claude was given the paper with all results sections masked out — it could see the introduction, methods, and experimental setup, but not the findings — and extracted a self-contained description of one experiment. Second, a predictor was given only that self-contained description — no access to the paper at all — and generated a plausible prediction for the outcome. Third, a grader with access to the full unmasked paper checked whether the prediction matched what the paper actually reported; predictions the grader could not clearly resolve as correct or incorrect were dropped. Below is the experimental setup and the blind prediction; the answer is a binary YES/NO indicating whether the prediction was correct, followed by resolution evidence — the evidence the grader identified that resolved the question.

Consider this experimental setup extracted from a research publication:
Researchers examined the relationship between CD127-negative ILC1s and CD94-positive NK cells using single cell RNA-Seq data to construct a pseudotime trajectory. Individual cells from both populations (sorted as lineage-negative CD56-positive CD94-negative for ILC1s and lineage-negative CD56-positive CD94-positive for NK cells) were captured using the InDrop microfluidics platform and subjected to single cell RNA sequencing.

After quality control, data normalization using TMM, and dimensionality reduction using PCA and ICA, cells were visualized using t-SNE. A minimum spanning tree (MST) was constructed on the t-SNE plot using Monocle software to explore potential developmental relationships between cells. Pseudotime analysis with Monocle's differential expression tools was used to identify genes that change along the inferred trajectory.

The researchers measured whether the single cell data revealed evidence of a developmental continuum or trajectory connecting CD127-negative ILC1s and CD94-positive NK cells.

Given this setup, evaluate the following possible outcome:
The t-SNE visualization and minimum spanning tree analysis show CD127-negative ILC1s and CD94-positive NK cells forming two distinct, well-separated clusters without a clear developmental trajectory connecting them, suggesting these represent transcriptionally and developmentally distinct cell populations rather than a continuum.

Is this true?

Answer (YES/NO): NO